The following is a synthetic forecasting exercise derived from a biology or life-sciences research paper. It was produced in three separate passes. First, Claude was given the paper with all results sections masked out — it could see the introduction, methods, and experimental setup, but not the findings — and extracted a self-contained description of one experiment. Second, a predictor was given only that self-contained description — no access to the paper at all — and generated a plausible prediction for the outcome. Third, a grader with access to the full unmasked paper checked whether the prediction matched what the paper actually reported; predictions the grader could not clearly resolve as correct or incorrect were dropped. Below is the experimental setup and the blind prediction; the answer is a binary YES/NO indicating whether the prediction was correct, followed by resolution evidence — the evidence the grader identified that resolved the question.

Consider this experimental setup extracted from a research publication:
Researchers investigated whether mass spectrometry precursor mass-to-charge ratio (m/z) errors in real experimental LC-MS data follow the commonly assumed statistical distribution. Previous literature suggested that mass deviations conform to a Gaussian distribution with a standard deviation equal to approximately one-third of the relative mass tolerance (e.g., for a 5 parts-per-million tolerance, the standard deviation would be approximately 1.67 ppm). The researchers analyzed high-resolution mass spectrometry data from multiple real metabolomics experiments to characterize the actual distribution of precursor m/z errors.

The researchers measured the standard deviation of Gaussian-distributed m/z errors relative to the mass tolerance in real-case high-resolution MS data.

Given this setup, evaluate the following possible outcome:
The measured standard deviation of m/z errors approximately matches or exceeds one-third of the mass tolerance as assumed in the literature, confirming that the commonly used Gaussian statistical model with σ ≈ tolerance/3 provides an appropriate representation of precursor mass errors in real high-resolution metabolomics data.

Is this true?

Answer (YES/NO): NO